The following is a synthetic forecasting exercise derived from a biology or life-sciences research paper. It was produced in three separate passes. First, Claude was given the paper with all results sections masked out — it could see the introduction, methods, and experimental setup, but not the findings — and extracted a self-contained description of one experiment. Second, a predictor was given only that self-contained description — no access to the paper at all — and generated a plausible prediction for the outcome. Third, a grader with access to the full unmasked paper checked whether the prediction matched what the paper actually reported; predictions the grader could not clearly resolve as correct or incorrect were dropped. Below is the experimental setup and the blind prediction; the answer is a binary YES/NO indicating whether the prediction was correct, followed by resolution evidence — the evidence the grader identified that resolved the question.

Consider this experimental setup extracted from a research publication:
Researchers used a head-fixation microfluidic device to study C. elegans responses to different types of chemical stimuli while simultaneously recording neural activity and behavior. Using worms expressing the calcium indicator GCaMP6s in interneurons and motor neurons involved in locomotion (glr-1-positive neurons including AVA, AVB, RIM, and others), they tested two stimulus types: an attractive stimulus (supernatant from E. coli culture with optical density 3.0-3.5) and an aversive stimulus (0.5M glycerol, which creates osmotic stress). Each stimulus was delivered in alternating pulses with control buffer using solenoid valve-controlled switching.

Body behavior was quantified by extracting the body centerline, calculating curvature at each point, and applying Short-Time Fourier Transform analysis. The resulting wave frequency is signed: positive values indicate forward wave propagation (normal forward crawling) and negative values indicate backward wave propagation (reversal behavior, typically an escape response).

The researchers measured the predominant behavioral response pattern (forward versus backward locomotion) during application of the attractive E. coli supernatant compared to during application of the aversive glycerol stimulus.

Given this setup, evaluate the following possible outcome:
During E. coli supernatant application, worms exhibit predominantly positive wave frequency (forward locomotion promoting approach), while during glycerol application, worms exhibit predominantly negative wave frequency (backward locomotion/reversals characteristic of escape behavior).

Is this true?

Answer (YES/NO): YES